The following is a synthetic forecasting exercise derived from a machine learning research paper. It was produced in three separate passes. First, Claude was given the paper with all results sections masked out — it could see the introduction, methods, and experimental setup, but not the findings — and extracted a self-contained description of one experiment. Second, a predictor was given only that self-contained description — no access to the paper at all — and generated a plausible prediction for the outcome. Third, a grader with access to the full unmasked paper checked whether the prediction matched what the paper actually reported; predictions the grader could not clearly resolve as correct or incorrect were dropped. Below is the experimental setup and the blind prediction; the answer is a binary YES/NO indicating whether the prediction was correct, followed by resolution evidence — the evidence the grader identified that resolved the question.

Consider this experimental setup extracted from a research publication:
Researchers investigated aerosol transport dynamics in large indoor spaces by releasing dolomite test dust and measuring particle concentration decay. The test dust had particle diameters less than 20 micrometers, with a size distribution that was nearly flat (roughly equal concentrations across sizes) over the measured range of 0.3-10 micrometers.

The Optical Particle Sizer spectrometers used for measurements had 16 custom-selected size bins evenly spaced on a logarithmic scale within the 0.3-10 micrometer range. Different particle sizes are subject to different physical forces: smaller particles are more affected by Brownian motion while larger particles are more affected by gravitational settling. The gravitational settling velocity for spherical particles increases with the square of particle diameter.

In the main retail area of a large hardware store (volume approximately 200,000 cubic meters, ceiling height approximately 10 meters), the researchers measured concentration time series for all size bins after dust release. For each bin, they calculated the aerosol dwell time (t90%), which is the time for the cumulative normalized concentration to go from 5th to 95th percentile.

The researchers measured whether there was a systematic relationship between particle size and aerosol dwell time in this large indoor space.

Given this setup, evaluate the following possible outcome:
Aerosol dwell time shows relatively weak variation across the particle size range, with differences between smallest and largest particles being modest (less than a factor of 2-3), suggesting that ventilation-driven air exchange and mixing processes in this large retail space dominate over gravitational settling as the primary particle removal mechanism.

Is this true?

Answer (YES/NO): YES